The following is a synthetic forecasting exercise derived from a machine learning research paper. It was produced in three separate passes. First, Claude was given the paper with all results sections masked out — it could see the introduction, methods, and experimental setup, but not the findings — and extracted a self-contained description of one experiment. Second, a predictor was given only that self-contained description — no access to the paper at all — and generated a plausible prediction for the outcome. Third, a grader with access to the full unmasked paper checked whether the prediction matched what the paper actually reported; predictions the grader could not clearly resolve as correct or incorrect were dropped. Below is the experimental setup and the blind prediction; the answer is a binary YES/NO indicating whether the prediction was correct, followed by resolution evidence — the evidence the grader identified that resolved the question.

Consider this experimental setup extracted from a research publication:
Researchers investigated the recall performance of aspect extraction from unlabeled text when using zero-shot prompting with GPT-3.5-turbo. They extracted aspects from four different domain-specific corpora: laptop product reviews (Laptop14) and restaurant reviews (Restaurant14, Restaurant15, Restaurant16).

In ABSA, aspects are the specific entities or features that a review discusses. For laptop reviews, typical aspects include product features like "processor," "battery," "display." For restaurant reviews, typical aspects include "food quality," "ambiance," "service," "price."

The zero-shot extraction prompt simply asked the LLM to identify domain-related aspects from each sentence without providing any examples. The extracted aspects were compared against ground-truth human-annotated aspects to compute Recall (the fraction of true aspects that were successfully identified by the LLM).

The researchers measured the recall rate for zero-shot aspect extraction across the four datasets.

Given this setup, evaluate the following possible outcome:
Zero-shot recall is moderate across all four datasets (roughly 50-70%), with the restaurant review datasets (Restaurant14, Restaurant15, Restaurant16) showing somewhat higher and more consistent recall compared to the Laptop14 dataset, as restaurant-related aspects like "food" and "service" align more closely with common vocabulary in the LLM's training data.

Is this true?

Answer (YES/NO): NO